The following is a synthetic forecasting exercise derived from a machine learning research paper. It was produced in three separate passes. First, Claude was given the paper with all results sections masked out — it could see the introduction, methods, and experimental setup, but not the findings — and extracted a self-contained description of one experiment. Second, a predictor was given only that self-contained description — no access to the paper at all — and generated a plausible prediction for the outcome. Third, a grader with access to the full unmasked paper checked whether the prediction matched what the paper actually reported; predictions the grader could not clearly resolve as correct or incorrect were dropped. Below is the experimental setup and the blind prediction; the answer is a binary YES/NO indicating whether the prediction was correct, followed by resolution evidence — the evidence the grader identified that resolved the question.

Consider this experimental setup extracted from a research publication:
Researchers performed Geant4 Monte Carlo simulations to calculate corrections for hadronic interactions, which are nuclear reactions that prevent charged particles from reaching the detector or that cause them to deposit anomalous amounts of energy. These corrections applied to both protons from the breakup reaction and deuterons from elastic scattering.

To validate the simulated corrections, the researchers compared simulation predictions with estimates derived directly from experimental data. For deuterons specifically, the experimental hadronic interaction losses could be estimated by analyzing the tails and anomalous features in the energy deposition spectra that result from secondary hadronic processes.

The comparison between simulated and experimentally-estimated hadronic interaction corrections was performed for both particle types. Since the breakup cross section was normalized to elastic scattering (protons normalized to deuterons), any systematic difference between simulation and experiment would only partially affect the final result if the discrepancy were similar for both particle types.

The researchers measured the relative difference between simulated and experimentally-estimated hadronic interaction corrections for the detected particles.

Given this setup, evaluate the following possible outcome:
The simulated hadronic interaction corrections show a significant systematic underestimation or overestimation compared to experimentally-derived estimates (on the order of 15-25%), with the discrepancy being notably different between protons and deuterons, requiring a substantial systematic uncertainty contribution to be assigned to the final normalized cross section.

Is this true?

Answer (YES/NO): NO